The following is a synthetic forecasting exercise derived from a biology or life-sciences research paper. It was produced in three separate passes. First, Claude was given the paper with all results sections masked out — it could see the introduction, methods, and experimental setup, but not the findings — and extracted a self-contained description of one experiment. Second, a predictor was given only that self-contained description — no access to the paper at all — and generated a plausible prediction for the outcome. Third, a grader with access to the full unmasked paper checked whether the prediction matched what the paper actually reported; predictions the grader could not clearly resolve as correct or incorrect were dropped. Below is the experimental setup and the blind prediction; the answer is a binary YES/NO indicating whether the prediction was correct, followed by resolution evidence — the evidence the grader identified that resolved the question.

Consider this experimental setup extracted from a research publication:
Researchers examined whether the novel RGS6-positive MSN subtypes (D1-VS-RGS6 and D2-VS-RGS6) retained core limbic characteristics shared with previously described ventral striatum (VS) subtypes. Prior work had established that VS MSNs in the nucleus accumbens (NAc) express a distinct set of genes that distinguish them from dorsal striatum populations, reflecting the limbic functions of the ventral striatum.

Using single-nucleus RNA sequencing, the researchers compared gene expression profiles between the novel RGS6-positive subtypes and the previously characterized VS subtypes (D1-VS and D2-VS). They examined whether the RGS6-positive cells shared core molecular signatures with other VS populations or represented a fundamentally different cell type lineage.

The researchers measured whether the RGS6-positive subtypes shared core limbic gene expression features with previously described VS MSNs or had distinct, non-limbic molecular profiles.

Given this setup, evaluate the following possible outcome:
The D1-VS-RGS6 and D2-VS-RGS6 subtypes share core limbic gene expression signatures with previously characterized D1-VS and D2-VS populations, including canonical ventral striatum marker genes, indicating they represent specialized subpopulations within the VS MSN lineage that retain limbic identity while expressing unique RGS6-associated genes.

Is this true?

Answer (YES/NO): YES